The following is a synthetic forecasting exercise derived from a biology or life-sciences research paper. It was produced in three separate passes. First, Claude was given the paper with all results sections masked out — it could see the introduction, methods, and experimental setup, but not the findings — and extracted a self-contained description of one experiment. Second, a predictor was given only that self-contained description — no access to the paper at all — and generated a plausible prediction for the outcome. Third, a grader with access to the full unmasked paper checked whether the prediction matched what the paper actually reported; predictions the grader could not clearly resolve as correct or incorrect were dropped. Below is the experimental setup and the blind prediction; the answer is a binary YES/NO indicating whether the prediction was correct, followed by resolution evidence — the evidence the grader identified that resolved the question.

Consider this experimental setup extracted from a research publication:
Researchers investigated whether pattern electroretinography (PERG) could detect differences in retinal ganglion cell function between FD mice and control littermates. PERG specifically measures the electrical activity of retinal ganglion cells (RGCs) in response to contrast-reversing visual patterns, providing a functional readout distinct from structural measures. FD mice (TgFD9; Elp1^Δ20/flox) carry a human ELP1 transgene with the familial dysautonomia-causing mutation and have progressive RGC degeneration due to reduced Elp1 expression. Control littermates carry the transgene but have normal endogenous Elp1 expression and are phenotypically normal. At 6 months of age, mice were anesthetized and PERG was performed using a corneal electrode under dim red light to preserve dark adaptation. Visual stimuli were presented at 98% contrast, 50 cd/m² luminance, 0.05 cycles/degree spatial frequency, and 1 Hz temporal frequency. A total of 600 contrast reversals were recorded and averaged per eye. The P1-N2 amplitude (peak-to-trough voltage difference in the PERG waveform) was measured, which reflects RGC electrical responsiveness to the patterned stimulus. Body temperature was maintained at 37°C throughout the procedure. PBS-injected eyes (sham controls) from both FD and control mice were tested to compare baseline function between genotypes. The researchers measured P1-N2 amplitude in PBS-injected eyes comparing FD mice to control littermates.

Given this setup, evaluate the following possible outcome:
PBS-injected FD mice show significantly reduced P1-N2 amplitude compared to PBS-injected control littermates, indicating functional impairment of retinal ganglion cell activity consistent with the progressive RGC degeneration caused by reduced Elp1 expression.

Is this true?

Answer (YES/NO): YES